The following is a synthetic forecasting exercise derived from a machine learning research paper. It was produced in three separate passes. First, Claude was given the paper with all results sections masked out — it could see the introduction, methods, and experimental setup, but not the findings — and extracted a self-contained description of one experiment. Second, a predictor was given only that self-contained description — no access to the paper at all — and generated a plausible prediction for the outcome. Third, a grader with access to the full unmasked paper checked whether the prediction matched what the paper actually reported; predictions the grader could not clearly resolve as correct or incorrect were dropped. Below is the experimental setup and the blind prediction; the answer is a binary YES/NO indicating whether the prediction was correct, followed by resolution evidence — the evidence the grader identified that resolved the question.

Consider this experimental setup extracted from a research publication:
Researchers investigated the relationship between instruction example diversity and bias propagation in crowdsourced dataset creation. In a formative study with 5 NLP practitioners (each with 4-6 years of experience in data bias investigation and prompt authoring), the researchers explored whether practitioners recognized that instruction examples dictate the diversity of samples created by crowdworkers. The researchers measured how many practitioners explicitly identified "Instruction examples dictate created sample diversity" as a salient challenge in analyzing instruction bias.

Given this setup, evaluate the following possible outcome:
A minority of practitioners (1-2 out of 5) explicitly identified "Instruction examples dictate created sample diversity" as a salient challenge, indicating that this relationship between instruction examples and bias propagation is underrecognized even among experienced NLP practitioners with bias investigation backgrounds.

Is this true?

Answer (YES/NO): NO